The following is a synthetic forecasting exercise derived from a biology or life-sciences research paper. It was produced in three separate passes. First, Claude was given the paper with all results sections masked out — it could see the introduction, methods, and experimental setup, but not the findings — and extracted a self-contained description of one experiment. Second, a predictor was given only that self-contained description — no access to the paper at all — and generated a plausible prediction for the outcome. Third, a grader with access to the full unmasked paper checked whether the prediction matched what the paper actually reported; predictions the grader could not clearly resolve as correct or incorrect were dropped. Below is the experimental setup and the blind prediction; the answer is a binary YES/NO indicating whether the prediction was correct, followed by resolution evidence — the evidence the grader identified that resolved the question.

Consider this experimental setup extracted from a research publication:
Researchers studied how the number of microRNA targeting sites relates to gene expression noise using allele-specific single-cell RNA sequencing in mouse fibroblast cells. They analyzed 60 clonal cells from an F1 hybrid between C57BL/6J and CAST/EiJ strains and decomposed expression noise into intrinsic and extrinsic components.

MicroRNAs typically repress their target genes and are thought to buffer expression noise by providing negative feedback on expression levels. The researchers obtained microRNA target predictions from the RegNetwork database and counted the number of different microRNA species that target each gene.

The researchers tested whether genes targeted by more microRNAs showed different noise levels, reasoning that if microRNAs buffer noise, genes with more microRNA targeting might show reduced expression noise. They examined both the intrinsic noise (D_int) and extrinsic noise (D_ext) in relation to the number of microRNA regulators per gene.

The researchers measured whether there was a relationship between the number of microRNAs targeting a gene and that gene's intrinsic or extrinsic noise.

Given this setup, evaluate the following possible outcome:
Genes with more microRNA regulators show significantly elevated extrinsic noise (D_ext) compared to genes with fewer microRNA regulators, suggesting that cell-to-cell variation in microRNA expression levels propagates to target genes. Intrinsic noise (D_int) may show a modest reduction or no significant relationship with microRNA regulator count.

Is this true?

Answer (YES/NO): NO